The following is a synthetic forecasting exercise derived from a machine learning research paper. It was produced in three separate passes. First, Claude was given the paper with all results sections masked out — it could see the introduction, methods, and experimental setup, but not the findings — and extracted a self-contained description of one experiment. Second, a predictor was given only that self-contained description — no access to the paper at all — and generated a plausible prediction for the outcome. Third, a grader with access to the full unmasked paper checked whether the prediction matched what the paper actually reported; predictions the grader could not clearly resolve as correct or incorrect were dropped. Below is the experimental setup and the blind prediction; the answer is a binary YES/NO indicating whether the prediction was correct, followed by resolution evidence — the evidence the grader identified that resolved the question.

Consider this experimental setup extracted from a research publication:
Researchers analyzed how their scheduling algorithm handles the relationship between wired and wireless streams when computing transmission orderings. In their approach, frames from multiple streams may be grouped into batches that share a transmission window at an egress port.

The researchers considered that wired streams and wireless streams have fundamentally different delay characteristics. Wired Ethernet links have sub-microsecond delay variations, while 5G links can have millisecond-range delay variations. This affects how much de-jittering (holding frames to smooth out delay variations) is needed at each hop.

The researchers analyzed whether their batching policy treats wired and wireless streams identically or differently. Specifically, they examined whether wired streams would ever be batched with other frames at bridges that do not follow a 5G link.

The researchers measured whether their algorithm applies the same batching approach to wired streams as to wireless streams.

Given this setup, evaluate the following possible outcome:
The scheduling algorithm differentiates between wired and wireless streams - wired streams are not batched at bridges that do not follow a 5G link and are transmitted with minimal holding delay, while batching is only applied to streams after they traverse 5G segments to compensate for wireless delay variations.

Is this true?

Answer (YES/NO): YES